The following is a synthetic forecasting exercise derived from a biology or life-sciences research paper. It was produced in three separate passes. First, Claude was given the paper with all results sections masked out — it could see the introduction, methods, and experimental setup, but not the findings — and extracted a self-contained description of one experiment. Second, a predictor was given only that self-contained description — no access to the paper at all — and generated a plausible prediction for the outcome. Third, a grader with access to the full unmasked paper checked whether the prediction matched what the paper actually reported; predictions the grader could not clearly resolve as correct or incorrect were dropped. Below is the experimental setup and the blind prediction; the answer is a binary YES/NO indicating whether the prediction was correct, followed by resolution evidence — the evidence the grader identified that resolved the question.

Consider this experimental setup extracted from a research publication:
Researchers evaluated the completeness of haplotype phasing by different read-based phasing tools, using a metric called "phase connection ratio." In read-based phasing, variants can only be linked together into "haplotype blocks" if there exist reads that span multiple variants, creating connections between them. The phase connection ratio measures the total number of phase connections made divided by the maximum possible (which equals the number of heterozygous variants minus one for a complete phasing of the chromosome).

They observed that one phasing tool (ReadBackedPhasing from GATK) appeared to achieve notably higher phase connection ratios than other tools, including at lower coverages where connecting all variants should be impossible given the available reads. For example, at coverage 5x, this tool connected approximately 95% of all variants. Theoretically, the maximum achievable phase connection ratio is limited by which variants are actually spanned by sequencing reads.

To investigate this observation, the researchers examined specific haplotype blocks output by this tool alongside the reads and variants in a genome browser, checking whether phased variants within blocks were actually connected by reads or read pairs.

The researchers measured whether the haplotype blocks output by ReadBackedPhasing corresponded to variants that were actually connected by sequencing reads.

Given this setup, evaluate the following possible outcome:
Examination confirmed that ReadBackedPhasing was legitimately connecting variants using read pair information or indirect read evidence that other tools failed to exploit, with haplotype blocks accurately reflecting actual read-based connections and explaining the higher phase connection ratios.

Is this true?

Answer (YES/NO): NO